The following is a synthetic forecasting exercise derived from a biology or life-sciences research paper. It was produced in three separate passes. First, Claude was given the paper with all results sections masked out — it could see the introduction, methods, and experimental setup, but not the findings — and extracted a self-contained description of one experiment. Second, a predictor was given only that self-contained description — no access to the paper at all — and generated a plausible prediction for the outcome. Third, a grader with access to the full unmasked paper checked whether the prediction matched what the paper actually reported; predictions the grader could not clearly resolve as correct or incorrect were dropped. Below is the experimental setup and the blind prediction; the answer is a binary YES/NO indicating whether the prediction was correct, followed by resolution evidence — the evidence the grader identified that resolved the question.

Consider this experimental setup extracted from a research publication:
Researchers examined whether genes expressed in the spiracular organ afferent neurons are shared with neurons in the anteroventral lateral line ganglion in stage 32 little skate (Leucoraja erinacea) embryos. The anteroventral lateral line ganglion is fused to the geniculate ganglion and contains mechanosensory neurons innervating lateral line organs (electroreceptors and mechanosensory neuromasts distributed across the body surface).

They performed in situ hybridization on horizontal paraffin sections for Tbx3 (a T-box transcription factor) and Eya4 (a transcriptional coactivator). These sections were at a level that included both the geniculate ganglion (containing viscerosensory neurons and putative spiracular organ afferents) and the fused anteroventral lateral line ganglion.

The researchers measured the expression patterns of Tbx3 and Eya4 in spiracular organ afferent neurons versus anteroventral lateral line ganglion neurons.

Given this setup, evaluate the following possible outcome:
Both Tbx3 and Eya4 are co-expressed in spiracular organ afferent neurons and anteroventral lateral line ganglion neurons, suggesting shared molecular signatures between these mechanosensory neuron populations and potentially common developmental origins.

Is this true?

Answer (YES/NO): NO